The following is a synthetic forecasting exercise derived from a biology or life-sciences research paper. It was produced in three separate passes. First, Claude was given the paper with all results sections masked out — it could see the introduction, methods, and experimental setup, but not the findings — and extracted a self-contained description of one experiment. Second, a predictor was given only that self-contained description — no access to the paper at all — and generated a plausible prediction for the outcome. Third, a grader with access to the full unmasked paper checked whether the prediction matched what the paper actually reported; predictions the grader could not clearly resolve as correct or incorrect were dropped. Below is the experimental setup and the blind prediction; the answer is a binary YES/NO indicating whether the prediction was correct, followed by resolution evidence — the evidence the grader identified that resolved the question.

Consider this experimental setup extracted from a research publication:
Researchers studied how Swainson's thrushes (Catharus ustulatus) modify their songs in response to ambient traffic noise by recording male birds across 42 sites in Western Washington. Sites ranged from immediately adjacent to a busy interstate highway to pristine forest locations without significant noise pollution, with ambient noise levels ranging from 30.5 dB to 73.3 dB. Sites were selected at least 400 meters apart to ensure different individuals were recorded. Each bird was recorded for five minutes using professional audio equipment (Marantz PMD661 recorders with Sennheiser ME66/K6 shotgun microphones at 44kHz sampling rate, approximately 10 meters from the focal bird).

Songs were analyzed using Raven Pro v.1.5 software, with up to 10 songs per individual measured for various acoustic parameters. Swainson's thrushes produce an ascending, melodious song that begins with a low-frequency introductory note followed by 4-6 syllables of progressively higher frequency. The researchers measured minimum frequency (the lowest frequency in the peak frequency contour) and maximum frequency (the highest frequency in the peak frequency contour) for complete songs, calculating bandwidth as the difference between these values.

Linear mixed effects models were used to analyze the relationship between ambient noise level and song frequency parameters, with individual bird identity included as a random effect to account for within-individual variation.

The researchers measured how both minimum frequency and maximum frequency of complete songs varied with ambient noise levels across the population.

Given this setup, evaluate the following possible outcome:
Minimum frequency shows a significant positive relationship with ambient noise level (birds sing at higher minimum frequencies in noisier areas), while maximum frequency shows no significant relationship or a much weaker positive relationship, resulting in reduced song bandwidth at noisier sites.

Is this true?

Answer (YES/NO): NO